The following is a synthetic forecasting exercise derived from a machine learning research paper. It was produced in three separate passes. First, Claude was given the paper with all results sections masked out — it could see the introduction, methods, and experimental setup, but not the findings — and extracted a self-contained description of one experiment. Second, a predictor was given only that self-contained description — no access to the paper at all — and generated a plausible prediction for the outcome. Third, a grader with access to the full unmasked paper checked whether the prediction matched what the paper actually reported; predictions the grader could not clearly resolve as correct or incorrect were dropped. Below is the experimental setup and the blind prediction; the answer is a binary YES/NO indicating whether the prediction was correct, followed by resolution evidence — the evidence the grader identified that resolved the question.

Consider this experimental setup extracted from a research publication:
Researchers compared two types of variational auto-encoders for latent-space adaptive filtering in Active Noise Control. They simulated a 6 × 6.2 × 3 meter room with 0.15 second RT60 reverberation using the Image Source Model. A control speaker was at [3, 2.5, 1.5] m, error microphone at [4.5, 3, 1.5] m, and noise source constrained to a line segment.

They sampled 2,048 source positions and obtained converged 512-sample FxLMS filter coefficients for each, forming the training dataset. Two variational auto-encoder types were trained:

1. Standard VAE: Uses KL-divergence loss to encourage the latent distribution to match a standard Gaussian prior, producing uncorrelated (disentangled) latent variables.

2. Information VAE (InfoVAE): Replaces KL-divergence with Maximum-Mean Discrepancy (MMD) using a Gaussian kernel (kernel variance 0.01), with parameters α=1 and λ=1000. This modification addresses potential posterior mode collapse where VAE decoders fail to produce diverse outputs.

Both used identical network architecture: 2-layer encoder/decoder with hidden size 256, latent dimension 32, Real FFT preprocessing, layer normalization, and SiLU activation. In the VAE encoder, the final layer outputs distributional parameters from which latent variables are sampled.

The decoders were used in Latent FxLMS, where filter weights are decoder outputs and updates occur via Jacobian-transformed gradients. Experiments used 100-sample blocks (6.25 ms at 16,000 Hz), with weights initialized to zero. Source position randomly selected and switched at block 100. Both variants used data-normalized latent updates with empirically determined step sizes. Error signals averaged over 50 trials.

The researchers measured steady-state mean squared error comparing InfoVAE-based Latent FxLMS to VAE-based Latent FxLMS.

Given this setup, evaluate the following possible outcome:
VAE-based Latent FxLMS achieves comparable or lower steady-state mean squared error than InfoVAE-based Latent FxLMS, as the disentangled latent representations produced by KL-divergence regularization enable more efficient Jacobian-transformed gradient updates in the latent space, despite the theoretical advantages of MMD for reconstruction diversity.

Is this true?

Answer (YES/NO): NO